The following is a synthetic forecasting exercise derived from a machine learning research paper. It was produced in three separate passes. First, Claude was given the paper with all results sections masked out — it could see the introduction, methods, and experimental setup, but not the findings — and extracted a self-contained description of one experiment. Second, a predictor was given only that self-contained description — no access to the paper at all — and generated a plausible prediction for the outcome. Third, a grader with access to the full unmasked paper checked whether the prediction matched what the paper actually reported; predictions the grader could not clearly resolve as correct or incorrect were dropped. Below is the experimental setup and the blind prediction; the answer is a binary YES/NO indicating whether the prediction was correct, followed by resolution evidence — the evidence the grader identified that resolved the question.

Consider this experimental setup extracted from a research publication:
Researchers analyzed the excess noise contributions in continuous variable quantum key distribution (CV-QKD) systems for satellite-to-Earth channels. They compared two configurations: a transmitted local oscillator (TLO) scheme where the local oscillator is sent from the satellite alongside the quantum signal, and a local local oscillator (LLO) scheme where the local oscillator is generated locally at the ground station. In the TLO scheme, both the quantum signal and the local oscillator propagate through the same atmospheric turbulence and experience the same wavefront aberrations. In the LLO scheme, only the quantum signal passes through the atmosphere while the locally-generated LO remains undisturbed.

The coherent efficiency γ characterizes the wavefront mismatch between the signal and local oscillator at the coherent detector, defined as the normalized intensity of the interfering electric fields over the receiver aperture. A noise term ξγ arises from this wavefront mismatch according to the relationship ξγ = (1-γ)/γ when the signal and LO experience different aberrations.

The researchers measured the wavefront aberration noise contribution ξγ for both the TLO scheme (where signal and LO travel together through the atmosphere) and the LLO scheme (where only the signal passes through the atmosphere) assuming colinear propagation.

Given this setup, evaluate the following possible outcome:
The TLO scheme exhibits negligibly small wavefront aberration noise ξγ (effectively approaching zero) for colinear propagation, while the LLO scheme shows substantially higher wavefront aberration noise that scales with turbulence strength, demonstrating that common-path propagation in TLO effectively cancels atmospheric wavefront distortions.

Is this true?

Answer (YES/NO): YES